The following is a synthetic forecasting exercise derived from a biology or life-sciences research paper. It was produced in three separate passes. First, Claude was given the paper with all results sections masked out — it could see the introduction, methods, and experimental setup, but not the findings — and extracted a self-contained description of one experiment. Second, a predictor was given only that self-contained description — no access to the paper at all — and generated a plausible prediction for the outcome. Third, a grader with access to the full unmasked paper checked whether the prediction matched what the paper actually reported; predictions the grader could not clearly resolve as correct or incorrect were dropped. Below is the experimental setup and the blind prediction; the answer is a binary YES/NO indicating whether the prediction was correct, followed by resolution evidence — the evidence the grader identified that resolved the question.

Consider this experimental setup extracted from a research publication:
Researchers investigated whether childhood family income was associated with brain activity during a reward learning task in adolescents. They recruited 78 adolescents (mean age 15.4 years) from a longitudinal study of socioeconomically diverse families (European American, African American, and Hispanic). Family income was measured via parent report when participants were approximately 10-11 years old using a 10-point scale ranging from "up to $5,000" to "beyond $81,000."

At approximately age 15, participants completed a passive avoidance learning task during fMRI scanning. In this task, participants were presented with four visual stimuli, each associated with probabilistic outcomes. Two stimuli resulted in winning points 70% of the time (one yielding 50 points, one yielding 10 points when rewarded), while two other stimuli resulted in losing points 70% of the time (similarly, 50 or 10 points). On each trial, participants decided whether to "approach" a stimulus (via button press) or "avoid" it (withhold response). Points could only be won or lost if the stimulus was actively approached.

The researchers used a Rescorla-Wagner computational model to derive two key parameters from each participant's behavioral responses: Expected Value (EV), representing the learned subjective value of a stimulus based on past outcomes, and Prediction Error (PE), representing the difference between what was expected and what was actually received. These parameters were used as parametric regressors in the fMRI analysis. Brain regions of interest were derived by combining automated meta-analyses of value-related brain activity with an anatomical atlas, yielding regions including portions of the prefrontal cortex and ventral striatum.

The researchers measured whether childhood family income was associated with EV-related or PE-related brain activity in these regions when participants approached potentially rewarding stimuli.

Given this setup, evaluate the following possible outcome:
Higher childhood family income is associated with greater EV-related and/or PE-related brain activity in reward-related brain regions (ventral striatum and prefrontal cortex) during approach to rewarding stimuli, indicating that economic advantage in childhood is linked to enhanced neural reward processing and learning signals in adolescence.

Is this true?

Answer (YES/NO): NO